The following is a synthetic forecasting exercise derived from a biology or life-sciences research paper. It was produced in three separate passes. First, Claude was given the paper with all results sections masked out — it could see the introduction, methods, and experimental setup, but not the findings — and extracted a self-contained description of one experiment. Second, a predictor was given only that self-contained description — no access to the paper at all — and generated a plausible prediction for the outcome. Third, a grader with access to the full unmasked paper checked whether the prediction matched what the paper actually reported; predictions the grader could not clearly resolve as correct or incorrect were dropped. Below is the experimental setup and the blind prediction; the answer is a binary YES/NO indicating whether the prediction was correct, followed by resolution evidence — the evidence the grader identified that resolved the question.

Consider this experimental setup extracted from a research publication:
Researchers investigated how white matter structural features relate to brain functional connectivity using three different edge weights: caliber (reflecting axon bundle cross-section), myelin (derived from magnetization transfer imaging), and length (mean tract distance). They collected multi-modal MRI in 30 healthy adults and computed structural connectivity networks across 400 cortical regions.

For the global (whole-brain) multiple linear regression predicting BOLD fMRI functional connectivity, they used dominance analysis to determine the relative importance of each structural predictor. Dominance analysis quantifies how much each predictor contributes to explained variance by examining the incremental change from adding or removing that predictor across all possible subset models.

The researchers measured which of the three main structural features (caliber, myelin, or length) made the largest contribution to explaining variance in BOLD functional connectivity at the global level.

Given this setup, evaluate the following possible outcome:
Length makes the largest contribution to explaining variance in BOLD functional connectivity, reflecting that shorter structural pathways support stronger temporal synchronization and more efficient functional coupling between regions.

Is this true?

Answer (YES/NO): NO